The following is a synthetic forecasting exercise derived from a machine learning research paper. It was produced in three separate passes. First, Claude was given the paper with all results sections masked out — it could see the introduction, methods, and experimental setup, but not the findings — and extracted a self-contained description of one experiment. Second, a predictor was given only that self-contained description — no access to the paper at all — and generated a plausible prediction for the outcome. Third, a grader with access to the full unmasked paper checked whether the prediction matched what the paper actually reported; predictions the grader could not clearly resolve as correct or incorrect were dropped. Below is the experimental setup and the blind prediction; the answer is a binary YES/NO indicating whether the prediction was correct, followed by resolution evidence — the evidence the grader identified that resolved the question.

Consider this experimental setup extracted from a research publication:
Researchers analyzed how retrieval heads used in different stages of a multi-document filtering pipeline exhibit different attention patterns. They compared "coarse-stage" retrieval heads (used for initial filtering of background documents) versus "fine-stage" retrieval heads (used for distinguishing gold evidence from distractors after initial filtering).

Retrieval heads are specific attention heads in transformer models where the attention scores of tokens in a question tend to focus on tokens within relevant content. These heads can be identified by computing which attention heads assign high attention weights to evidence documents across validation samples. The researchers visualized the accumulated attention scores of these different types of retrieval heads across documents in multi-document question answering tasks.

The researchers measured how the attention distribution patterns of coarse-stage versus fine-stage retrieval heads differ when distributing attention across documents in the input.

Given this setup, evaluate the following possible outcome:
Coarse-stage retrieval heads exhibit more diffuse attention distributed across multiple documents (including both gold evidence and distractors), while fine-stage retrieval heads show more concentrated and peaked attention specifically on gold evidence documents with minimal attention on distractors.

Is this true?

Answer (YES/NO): NO